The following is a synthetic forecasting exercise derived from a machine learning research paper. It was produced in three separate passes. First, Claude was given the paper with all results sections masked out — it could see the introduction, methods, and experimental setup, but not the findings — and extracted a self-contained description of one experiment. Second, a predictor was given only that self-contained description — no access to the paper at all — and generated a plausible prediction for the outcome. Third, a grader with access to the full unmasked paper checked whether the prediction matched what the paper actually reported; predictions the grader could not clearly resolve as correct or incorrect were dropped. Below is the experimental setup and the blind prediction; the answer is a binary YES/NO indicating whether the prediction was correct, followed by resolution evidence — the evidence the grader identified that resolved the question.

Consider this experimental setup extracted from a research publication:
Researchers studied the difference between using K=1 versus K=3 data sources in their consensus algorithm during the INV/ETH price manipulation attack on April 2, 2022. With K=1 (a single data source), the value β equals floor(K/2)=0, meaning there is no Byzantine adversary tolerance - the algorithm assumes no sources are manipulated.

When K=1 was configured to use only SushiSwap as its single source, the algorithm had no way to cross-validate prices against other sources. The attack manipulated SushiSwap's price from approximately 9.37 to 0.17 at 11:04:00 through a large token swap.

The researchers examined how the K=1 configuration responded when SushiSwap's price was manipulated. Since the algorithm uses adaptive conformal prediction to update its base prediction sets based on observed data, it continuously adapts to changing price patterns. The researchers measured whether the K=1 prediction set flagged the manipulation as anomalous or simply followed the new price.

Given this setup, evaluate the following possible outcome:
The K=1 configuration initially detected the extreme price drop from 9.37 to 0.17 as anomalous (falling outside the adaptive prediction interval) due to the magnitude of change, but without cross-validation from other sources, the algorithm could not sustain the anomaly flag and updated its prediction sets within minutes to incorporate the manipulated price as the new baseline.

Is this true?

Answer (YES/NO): NO